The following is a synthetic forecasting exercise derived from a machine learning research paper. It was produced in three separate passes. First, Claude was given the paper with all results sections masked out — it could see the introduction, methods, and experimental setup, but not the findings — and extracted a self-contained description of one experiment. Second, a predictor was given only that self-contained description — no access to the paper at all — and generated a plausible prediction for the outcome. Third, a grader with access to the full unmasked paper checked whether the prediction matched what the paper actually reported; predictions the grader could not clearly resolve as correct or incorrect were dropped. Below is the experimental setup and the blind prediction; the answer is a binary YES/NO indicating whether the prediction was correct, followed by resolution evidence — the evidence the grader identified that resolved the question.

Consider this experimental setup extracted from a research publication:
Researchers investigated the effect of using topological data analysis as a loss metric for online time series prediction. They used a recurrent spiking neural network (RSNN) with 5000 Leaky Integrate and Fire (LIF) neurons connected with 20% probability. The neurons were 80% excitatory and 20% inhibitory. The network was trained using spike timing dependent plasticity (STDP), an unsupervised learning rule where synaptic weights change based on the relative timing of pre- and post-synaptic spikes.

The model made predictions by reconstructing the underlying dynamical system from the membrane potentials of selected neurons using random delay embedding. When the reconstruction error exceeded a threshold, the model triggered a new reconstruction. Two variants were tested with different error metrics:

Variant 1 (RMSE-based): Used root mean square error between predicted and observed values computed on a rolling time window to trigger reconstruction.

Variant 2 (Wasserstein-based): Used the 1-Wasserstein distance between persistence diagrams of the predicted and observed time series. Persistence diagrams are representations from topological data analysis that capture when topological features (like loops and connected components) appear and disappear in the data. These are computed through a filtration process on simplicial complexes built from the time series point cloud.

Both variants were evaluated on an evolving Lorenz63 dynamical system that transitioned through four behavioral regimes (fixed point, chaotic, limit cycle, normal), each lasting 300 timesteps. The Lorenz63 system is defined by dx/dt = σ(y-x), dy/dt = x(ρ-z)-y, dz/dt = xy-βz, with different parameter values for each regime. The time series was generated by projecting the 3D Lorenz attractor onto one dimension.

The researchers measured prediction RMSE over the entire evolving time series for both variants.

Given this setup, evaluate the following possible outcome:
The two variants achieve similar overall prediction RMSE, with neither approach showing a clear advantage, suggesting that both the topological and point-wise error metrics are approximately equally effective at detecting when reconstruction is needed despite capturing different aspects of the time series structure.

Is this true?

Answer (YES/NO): NO